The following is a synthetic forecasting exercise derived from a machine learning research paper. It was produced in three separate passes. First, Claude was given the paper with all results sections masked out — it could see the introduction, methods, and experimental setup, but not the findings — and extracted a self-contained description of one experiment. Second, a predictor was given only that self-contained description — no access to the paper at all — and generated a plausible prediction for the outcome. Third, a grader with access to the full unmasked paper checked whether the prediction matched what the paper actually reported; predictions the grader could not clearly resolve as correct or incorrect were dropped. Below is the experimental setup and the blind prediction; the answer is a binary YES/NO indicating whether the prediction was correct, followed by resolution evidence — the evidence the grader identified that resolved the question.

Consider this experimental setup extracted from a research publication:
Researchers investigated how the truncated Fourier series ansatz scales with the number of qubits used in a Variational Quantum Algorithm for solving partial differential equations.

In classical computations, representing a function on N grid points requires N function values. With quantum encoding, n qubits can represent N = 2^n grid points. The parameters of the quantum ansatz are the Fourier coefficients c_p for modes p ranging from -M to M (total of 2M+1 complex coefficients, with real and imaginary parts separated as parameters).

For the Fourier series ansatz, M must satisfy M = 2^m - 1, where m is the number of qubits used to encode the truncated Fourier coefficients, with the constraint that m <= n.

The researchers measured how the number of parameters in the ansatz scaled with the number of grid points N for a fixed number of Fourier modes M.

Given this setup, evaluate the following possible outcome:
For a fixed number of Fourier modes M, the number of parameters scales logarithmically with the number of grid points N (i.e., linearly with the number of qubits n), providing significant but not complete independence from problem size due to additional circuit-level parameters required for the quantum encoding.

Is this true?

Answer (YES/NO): NO